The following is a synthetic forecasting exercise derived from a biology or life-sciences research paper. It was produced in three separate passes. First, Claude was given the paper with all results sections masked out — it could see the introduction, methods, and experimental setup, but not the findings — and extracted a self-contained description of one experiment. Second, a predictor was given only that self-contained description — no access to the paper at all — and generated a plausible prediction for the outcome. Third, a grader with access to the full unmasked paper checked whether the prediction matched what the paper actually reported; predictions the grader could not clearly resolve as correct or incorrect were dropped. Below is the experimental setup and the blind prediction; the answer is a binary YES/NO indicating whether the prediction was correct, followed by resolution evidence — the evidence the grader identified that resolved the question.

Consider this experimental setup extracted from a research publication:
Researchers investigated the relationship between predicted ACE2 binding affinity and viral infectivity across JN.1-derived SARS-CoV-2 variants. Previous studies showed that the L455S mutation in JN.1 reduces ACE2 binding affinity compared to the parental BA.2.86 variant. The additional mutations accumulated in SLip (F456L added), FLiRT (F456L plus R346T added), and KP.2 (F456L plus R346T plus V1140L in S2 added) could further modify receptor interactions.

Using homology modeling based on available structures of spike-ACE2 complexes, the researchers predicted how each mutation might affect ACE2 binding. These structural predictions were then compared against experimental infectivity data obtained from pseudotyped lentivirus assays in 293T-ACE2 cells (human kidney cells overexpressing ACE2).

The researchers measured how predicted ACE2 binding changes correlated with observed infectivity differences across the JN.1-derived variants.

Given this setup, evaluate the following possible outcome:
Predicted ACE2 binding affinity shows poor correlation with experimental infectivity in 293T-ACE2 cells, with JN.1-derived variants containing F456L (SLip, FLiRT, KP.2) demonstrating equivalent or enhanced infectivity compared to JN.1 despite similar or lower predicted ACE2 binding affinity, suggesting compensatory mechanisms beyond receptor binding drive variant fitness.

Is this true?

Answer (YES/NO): NO